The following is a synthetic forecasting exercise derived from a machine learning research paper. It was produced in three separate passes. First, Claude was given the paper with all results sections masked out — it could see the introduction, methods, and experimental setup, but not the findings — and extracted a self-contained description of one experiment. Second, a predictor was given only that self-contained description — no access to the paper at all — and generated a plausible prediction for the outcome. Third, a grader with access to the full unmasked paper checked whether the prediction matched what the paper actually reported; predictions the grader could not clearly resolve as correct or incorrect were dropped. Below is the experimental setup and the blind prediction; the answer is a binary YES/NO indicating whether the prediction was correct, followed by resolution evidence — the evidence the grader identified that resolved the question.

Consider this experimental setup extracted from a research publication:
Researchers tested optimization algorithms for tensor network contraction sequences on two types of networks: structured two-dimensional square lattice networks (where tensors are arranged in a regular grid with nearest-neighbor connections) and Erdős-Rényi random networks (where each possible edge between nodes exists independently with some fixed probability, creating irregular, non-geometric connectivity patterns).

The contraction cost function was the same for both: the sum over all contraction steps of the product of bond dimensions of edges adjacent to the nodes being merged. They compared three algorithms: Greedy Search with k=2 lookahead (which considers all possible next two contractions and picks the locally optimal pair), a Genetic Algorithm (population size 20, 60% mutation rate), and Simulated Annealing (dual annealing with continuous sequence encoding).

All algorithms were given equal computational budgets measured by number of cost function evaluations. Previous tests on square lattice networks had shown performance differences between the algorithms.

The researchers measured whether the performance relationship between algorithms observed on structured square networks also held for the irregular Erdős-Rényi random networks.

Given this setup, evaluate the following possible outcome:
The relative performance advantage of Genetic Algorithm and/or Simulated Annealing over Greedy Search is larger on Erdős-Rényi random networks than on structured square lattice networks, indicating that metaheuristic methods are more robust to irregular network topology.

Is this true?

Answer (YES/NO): NO